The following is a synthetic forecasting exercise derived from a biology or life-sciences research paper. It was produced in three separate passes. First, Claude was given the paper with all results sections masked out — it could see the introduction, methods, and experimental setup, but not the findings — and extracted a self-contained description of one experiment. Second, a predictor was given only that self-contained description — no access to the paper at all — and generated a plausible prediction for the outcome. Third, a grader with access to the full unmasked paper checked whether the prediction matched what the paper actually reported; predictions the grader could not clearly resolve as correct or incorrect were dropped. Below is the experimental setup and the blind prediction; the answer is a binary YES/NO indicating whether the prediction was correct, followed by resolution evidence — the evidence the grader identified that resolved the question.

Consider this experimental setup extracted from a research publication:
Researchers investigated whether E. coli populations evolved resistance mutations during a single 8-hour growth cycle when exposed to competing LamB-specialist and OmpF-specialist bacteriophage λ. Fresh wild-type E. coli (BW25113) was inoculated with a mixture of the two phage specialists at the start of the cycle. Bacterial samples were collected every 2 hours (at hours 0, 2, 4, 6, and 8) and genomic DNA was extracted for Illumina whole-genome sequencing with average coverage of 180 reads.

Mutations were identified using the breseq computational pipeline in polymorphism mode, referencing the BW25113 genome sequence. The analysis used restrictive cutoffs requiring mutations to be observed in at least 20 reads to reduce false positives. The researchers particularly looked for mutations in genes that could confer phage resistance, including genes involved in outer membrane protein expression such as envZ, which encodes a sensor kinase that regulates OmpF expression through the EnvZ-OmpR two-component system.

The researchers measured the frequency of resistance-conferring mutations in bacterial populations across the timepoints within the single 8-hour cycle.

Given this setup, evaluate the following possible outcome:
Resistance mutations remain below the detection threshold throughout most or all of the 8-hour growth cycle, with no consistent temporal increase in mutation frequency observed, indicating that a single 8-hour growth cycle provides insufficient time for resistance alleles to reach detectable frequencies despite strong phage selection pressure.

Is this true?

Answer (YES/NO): NO